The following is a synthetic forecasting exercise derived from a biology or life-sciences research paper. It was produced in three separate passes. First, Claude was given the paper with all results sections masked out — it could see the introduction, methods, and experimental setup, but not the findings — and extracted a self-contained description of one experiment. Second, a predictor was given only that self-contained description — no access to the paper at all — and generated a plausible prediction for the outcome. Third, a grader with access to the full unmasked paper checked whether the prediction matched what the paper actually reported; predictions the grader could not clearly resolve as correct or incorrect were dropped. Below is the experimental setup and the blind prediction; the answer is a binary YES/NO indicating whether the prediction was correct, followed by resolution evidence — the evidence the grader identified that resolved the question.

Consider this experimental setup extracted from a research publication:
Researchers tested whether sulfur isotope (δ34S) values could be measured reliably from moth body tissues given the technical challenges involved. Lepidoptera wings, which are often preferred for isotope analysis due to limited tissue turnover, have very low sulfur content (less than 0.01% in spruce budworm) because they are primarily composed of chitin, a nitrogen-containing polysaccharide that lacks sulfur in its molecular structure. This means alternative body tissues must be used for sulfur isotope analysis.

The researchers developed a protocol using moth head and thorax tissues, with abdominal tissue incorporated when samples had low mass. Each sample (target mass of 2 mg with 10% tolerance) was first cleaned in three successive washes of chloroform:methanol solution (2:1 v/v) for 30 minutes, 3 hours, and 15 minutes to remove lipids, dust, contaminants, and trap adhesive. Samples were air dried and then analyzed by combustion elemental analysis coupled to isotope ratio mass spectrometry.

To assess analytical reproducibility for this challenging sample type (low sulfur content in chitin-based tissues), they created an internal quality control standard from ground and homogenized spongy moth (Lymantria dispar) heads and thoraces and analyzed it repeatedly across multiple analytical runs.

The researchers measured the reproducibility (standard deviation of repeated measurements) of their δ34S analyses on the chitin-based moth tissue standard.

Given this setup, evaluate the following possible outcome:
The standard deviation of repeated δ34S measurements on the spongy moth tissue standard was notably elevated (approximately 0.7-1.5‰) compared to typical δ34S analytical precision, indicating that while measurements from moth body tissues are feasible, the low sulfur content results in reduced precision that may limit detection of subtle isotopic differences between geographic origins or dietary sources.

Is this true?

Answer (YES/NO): NO